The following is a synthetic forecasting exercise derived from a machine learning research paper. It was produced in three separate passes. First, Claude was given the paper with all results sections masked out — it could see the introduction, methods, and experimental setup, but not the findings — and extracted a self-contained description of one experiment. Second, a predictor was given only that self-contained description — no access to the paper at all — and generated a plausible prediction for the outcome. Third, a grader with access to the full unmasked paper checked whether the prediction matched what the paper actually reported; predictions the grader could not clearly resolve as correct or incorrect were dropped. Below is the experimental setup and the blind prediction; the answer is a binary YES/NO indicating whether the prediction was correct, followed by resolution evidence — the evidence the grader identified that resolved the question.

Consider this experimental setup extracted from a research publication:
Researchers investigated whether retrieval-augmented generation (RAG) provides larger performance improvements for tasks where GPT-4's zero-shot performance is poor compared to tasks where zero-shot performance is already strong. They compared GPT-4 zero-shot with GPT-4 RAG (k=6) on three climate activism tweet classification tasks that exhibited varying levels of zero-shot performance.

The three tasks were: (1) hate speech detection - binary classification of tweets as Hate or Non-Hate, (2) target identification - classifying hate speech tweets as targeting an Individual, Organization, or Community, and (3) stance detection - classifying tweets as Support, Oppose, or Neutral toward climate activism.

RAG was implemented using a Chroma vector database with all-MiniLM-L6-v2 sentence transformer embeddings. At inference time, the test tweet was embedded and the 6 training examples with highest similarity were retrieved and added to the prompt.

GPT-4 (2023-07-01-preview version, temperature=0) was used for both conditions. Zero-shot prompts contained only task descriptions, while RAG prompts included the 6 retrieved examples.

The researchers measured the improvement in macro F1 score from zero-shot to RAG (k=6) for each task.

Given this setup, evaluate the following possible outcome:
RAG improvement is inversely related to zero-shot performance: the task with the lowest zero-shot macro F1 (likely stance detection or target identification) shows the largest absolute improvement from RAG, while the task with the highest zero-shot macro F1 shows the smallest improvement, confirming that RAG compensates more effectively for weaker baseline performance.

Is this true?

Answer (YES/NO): NO